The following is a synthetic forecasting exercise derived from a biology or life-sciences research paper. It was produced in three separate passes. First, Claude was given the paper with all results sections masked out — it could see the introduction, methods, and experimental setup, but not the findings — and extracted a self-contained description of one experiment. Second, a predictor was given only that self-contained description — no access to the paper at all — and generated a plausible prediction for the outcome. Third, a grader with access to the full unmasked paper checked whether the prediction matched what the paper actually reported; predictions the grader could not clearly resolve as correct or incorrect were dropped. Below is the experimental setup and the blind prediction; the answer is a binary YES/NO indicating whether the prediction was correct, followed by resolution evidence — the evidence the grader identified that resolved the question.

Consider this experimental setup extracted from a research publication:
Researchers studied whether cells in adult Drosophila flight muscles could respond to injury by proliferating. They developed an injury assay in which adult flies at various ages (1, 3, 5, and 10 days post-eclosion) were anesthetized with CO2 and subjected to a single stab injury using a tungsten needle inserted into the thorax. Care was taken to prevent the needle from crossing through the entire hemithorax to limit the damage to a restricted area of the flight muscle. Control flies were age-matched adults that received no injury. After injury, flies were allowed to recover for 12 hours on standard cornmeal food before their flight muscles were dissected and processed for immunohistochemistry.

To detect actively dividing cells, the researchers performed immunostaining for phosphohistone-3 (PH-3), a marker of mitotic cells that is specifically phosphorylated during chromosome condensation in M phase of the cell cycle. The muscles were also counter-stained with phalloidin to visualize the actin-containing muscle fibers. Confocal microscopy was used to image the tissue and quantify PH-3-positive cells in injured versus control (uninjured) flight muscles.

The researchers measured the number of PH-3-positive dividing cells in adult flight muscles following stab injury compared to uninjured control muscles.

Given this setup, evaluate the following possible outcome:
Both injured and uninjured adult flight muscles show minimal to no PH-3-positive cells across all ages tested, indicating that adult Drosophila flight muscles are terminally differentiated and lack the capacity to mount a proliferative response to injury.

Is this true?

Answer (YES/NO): NO